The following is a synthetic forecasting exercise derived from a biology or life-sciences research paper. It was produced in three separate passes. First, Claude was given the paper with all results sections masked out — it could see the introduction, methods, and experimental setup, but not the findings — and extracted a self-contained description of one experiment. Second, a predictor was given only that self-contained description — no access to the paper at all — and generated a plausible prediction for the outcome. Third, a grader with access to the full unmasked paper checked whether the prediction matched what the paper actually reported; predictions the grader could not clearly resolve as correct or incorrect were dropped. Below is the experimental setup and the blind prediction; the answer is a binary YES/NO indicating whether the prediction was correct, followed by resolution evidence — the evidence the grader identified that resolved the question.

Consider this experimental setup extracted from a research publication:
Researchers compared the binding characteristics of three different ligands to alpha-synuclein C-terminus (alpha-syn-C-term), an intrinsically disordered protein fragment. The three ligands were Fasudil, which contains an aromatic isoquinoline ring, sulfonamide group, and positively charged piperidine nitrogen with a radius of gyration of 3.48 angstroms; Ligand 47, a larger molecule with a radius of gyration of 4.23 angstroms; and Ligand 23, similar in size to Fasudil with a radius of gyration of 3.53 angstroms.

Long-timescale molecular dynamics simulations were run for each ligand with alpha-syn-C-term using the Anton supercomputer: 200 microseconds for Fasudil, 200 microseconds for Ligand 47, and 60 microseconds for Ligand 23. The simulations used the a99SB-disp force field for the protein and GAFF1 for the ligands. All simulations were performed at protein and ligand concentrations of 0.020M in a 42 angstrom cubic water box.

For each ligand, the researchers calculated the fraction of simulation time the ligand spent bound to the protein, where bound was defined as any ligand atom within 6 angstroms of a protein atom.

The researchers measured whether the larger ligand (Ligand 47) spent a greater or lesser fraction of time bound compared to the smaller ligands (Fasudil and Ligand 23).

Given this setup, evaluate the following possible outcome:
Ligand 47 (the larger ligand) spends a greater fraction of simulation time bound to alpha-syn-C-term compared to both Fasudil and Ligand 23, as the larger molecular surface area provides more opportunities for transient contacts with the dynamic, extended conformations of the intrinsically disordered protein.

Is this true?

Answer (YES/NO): YES